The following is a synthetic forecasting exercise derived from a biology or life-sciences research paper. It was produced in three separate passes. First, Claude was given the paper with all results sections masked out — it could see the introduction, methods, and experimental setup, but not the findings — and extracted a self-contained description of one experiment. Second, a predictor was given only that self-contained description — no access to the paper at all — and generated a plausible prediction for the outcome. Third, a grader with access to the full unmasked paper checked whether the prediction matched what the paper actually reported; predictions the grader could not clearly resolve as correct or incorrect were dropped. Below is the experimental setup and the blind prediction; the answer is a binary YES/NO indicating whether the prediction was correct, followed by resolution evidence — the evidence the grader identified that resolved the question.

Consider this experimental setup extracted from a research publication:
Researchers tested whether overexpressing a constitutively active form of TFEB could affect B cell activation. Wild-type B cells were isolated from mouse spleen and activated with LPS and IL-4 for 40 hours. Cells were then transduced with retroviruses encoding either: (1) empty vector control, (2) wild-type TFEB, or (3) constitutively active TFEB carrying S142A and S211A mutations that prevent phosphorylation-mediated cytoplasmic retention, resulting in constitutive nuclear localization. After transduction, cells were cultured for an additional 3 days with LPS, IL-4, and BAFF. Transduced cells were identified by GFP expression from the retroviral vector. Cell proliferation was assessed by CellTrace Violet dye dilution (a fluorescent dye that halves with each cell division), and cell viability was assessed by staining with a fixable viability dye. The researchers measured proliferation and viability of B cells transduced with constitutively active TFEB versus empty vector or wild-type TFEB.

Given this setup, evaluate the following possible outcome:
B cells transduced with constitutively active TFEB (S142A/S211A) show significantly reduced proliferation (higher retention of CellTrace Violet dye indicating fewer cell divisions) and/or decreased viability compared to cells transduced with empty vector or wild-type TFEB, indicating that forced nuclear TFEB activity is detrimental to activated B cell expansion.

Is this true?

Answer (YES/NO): NO